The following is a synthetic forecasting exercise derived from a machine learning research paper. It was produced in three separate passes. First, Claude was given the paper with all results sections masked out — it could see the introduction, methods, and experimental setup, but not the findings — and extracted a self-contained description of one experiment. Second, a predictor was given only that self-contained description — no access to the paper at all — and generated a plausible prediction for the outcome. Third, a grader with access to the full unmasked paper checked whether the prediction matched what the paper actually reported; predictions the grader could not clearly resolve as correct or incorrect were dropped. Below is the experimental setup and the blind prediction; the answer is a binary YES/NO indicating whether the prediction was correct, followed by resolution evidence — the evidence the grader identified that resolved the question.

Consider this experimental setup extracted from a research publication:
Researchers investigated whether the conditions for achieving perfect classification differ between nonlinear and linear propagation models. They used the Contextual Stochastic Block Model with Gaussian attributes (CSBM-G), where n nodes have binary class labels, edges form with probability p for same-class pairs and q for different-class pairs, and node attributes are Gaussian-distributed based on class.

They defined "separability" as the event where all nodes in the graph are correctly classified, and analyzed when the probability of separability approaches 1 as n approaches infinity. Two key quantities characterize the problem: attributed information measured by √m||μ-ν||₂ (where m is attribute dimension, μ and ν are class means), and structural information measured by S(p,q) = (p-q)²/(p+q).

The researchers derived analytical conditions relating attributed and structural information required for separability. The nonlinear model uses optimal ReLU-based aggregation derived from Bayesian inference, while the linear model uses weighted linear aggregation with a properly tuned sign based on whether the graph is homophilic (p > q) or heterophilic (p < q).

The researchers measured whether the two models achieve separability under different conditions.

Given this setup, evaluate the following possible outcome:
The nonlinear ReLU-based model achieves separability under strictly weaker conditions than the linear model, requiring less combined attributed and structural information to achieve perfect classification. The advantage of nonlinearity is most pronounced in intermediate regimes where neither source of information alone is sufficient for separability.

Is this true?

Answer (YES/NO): NO